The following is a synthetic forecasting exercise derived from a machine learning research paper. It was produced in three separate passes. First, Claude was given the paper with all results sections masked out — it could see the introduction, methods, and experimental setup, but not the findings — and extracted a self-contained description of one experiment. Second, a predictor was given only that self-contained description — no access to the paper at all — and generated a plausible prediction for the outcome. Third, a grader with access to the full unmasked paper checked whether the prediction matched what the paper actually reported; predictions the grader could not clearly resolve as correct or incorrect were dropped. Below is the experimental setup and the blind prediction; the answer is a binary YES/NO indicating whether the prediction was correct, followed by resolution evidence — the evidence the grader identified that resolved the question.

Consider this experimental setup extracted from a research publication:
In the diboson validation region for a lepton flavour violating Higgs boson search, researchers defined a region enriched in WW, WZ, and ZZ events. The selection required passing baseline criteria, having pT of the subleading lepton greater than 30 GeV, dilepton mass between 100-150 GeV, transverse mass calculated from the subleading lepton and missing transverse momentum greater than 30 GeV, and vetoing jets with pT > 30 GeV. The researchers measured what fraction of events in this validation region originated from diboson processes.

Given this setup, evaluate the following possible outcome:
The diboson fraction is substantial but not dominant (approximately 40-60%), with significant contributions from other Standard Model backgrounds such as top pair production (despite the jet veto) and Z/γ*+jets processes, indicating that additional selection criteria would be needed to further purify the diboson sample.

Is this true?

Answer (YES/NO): NO